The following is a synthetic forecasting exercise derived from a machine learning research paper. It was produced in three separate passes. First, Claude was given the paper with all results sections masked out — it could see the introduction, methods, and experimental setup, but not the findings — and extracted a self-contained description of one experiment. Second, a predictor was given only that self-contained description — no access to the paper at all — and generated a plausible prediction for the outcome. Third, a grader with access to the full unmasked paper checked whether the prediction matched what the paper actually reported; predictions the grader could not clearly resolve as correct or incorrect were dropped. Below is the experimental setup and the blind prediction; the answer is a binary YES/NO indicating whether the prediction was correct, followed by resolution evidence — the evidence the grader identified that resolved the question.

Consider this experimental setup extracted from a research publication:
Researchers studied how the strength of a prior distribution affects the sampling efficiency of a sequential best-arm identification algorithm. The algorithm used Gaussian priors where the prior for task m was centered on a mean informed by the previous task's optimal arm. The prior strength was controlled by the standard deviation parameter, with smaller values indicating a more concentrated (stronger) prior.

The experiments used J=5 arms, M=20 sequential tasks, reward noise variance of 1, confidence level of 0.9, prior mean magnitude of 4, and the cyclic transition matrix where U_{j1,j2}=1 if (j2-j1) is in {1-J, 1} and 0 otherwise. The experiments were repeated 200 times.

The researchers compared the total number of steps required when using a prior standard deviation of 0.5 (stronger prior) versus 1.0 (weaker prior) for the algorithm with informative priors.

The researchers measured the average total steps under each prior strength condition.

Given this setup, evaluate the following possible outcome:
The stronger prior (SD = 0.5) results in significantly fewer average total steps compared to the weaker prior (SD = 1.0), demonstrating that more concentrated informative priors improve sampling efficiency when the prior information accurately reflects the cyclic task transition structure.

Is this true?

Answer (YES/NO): YES